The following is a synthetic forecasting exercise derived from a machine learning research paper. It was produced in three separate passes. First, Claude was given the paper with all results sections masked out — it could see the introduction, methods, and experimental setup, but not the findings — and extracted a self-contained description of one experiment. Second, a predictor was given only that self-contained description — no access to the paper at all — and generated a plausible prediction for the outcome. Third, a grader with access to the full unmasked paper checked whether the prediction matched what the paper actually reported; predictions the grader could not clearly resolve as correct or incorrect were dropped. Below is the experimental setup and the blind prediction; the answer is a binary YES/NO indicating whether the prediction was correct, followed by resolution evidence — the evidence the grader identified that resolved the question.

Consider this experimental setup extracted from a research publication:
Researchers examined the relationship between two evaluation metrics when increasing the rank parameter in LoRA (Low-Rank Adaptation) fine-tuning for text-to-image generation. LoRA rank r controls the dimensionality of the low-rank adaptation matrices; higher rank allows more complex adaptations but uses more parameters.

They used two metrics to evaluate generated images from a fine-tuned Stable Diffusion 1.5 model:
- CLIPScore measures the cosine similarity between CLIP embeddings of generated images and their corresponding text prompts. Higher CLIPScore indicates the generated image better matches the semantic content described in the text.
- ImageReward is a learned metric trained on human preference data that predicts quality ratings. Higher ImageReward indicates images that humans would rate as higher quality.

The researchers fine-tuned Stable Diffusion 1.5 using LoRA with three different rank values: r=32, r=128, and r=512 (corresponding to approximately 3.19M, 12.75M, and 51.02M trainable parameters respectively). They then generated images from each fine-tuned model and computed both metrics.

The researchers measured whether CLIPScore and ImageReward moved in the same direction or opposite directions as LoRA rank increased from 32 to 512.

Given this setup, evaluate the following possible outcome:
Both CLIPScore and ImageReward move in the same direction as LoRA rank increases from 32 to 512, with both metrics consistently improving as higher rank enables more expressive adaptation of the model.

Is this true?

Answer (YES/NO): NO